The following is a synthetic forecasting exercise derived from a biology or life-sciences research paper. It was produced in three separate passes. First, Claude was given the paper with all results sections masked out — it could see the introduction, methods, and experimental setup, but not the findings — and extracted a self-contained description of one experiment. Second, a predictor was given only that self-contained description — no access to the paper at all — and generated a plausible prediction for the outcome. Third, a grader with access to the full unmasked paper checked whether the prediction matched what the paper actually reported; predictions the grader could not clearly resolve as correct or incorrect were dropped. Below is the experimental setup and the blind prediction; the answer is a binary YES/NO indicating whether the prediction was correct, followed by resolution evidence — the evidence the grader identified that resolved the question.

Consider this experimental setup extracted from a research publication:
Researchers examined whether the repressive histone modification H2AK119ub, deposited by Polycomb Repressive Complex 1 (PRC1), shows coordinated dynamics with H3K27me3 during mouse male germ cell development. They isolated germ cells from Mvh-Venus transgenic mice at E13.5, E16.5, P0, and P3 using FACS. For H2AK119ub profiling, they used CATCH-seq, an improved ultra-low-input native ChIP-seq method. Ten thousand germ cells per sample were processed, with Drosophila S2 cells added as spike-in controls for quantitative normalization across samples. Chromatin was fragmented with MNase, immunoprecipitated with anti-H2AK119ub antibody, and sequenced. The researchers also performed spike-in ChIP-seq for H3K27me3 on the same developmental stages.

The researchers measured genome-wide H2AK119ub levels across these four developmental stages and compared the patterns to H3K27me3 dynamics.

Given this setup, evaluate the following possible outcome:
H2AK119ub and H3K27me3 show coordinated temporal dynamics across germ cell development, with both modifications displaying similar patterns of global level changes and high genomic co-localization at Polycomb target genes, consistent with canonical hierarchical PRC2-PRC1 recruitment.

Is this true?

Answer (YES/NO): NO